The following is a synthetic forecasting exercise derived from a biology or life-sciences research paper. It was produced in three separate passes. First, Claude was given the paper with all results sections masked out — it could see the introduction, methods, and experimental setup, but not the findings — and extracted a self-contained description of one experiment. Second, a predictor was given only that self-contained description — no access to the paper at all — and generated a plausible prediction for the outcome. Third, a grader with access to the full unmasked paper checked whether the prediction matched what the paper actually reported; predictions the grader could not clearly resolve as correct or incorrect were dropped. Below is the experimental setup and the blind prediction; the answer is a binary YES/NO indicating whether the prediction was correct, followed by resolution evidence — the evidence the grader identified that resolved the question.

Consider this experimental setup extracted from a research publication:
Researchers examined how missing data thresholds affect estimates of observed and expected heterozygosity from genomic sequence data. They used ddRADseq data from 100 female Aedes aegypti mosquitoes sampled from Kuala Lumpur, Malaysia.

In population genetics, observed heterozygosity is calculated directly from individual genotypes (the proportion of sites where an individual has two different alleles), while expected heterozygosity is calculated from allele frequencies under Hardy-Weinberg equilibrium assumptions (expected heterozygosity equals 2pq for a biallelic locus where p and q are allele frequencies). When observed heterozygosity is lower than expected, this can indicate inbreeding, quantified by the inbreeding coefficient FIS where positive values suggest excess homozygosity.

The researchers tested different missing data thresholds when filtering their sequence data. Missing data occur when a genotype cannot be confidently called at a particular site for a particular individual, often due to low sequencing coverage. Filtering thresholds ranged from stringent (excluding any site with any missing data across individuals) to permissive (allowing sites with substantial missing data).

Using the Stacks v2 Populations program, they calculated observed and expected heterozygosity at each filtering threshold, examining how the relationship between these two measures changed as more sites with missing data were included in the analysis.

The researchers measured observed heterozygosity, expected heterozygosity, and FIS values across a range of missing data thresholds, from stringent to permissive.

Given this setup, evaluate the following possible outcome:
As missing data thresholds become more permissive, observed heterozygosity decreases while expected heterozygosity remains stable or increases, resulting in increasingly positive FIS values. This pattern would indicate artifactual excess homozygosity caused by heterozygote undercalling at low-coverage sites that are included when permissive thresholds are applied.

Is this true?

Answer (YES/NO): YES